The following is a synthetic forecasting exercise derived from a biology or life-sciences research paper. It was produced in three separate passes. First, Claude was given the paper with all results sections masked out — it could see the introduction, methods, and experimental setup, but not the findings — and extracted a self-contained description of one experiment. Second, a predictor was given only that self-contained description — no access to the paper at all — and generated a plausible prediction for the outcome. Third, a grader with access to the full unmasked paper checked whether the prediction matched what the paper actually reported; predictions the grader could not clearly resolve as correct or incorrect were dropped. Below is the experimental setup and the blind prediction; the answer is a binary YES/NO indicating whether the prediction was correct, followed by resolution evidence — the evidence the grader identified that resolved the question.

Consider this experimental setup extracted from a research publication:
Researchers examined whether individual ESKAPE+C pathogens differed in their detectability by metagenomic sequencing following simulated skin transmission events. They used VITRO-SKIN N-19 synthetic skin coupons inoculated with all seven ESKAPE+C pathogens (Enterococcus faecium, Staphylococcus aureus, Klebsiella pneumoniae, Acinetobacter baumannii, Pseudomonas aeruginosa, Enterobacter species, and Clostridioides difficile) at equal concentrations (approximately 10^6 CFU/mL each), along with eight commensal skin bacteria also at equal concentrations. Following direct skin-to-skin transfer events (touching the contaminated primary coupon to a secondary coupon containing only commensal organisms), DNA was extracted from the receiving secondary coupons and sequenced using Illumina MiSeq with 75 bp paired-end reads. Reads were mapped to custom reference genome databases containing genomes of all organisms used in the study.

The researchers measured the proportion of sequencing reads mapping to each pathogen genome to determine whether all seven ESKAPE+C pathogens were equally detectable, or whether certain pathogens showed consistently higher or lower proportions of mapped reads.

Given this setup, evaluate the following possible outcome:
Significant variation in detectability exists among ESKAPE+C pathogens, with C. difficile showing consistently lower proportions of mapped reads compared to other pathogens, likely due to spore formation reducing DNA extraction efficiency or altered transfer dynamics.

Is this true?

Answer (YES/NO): YES